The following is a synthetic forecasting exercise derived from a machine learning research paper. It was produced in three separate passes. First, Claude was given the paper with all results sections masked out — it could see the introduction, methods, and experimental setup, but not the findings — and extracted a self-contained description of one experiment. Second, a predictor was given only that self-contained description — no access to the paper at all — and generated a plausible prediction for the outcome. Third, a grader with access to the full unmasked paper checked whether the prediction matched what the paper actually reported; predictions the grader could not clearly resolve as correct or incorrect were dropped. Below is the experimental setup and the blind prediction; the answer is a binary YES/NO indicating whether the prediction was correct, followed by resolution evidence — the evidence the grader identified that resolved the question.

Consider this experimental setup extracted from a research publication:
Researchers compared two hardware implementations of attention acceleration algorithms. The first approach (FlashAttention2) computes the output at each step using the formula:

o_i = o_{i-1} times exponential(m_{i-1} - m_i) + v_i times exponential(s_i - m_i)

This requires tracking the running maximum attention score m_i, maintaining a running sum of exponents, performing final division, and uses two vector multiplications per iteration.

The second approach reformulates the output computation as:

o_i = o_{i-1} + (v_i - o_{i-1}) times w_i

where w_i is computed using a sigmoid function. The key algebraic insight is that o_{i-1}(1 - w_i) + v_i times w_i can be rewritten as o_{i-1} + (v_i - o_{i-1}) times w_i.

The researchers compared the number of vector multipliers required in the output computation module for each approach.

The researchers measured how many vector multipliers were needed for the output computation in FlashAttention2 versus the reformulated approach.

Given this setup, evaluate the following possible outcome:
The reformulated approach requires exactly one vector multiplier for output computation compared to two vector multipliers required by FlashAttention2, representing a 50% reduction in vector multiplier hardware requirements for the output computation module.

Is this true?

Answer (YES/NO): YES